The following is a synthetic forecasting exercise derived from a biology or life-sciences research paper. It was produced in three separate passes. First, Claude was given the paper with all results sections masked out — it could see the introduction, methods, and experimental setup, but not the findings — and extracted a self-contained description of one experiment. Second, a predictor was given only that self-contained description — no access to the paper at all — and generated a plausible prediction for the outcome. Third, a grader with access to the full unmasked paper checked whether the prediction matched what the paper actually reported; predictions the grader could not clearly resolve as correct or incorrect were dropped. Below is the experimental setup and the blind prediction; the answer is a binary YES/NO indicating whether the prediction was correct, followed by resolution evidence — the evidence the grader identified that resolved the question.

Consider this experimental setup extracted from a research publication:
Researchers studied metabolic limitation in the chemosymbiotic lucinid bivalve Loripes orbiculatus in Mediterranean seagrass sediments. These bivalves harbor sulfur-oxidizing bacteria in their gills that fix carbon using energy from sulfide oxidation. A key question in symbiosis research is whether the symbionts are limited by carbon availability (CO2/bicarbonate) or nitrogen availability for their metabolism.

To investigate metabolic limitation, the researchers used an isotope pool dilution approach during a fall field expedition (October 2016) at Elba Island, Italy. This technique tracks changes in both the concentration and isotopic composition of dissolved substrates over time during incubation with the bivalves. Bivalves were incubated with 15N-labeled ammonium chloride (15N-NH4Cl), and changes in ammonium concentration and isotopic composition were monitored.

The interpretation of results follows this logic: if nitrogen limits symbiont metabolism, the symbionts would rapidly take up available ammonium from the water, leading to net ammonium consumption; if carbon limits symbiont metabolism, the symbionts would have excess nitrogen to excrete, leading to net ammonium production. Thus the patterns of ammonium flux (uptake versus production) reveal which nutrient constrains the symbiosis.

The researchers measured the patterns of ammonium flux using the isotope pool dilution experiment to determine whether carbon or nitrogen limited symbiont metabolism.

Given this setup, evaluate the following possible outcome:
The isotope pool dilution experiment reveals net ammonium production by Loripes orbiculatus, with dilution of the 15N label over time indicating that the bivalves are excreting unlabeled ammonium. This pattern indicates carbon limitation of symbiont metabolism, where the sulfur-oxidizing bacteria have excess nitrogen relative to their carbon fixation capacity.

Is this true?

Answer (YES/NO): YES